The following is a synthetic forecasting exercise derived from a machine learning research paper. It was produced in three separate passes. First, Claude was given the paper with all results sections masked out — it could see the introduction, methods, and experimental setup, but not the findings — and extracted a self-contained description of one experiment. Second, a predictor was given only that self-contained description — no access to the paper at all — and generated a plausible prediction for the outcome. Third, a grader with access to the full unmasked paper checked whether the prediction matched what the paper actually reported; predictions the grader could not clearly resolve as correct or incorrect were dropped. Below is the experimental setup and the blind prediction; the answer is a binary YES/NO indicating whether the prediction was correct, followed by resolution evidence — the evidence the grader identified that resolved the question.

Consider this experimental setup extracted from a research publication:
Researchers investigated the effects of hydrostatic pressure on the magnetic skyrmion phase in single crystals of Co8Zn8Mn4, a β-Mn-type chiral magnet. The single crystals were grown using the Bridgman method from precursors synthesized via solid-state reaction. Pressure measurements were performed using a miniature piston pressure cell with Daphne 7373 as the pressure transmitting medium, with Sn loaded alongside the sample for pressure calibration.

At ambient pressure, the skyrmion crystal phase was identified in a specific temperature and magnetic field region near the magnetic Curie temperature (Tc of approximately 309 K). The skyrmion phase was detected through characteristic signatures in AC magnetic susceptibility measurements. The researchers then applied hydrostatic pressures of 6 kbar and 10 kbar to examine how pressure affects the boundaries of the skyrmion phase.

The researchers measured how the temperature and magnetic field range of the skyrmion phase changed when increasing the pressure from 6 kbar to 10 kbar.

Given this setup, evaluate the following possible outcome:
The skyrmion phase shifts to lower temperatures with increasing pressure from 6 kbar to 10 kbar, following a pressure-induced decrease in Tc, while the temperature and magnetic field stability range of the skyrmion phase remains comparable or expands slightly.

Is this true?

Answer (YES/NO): NO